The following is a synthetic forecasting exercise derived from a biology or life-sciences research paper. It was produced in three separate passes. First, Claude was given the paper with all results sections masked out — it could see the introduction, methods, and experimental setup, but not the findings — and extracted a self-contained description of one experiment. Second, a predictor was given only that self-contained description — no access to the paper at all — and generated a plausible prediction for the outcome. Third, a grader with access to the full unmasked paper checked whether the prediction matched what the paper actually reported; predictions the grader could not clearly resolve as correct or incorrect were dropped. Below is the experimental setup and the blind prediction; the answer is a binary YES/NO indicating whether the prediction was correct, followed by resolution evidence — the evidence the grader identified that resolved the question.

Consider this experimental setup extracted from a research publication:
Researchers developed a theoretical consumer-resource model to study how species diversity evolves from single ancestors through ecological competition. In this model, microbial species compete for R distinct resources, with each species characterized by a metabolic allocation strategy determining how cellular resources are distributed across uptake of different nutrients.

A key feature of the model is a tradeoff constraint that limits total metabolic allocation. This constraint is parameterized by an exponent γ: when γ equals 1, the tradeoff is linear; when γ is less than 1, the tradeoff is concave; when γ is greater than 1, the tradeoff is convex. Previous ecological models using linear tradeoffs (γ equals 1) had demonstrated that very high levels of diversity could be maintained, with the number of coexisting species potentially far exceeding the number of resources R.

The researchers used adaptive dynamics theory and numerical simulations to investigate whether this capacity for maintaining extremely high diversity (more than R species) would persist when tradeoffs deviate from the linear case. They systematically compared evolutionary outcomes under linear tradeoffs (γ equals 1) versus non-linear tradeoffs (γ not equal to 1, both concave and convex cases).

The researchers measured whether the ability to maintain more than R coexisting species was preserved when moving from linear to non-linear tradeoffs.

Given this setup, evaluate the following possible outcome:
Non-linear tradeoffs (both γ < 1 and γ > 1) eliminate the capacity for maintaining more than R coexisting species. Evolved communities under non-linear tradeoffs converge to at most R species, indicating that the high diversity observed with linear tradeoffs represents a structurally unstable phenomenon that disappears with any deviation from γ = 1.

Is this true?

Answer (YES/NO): YES